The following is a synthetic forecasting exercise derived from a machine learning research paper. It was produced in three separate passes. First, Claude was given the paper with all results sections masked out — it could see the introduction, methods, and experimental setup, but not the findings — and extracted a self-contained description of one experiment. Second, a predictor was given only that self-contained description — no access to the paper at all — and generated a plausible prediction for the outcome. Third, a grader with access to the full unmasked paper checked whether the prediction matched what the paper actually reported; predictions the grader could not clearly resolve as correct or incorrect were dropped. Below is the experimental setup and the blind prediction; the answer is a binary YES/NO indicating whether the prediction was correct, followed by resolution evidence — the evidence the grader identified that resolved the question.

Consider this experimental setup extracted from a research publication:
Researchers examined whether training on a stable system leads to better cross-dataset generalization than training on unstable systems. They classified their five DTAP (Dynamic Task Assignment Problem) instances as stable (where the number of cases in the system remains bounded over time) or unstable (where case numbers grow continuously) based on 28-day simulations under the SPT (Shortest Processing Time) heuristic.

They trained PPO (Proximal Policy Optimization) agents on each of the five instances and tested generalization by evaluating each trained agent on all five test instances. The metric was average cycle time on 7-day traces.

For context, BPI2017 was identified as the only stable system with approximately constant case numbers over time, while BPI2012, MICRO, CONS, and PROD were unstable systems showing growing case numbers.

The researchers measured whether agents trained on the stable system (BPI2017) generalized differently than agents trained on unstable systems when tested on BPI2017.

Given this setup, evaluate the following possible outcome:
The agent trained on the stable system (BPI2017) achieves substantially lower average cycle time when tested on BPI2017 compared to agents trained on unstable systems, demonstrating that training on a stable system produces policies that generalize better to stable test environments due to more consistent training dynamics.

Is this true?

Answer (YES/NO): YES